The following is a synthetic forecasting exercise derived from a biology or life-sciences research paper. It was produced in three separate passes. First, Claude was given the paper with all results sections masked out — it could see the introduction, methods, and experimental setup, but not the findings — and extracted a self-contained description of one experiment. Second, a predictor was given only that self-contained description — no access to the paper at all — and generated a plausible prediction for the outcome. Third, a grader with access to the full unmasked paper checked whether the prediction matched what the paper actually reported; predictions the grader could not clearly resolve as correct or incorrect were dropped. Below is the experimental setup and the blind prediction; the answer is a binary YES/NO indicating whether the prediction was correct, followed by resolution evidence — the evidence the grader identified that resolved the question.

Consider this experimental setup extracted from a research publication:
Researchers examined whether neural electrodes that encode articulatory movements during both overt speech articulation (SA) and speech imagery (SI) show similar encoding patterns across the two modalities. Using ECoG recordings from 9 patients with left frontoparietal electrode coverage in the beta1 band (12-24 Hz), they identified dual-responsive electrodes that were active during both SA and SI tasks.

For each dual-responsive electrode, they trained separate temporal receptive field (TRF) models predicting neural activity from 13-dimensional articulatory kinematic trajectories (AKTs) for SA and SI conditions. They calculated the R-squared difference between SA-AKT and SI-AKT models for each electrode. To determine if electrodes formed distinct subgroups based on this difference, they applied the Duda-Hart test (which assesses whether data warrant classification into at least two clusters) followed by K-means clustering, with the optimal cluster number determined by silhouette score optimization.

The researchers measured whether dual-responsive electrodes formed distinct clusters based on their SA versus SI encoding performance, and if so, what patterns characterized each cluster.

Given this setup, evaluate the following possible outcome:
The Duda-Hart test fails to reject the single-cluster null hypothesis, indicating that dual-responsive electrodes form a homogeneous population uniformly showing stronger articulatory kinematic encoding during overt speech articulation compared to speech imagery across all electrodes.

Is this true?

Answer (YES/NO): NO